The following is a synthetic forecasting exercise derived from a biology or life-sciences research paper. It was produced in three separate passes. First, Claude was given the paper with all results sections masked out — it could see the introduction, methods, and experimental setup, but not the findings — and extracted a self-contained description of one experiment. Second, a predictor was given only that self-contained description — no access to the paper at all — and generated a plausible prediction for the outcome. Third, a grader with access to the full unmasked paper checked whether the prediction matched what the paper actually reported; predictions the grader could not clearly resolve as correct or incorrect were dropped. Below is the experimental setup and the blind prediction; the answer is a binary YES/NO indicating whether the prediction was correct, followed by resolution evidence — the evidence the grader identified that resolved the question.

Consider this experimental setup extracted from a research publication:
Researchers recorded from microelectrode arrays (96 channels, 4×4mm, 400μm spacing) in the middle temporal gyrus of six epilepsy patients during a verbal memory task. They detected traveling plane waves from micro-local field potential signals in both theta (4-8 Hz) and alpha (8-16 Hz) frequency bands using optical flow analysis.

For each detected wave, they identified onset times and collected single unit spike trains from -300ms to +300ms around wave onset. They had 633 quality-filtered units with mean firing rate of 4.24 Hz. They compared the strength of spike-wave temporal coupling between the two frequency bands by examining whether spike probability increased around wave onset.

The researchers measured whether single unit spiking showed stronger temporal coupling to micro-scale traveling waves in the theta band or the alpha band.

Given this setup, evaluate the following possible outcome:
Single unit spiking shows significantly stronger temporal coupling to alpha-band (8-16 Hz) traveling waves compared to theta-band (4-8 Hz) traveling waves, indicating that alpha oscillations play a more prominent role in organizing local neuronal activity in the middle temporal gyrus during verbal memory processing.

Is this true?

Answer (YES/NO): YES